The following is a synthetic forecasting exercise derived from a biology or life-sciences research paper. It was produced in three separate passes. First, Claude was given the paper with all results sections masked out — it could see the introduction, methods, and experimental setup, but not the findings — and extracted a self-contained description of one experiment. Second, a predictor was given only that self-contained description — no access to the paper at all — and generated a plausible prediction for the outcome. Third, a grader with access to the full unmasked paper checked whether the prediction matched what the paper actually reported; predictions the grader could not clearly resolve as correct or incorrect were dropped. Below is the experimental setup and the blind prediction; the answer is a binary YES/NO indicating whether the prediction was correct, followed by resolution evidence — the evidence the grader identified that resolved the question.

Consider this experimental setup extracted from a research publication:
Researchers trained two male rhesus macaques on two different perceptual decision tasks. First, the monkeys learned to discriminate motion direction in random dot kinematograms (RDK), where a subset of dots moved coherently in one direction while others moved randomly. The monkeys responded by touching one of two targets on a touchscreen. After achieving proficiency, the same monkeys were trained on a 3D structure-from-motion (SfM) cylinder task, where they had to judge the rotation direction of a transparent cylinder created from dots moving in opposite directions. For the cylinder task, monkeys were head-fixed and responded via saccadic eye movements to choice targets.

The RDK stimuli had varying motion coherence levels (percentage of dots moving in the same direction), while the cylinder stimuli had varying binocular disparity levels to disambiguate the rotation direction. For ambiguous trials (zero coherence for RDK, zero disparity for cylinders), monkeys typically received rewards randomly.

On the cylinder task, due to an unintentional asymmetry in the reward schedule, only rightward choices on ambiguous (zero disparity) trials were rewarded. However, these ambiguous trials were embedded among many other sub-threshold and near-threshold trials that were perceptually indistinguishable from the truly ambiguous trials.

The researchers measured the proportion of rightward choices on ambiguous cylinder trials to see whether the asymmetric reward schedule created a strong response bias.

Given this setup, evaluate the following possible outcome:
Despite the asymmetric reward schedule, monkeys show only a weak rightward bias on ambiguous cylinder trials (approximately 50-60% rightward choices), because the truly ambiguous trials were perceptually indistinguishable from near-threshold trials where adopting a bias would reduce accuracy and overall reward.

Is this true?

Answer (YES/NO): YES